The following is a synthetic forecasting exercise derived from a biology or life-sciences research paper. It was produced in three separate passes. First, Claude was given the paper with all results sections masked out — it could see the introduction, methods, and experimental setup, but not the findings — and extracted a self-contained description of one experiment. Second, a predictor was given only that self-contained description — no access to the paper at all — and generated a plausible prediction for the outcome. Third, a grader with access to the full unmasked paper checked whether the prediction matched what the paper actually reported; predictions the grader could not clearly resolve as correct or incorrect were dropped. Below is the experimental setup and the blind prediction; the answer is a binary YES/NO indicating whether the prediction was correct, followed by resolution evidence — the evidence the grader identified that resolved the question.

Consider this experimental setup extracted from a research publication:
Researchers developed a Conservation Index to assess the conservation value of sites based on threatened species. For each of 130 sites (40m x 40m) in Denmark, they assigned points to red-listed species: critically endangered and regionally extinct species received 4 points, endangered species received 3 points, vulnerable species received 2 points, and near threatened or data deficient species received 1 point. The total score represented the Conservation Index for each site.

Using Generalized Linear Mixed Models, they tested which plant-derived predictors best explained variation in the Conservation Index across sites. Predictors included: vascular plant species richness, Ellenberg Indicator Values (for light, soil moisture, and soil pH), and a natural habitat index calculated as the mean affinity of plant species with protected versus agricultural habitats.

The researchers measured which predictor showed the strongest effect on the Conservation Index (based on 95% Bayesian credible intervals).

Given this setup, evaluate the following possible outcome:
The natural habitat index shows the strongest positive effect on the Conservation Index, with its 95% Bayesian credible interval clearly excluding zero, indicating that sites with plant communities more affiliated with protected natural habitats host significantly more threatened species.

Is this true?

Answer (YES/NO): YES